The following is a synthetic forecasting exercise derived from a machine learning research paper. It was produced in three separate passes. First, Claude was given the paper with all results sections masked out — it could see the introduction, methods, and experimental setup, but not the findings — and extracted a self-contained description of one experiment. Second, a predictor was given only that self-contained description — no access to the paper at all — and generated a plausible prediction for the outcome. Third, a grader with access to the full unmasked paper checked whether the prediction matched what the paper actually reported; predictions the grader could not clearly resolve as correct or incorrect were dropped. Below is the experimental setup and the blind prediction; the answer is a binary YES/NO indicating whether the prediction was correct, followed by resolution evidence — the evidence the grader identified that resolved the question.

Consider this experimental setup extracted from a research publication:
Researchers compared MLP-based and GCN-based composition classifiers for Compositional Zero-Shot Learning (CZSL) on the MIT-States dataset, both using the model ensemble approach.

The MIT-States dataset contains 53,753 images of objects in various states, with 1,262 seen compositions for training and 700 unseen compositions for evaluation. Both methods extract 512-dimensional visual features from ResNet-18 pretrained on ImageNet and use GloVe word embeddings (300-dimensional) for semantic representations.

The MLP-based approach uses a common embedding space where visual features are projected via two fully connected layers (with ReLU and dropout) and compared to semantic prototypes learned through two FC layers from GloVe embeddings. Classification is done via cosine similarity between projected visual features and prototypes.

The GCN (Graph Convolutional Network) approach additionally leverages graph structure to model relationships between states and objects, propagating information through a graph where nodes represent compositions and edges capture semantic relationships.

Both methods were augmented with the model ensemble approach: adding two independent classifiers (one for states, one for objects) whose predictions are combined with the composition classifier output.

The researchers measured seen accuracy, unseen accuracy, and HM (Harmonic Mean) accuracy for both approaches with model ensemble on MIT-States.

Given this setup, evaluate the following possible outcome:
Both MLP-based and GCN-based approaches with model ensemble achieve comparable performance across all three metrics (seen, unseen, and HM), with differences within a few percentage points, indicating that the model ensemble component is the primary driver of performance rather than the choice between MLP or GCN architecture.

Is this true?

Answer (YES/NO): YES